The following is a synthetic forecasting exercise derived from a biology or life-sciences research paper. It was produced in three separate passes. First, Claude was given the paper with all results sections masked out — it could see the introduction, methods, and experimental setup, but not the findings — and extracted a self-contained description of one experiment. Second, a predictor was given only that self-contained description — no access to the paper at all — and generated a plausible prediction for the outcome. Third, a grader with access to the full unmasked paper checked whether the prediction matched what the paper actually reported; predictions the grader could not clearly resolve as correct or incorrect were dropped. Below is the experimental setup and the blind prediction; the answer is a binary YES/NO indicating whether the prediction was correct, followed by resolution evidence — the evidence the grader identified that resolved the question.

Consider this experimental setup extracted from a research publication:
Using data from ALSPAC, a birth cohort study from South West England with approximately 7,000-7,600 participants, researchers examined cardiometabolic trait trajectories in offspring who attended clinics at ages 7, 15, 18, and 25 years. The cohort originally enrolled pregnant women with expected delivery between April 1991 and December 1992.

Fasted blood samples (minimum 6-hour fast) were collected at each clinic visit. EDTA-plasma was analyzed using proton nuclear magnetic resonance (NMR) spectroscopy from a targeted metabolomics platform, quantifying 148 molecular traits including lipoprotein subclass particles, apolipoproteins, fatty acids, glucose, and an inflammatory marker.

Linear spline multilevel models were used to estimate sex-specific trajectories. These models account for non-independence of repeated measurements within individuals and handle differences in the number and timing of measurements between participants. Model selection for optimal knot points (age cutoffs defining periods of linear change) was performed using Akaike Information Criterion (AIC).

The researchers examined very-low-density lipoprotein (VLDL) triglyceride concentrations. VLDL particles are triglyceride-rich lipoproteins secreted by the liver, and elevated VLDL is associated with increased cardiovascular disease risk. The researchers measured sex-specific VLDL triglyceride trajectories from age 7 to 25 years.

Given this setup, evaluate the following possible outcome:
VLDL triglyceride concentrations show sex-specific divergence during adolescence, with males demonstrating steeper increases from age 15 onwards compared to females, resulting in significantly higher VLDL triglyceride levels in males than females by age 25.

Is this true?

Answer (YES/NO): NO